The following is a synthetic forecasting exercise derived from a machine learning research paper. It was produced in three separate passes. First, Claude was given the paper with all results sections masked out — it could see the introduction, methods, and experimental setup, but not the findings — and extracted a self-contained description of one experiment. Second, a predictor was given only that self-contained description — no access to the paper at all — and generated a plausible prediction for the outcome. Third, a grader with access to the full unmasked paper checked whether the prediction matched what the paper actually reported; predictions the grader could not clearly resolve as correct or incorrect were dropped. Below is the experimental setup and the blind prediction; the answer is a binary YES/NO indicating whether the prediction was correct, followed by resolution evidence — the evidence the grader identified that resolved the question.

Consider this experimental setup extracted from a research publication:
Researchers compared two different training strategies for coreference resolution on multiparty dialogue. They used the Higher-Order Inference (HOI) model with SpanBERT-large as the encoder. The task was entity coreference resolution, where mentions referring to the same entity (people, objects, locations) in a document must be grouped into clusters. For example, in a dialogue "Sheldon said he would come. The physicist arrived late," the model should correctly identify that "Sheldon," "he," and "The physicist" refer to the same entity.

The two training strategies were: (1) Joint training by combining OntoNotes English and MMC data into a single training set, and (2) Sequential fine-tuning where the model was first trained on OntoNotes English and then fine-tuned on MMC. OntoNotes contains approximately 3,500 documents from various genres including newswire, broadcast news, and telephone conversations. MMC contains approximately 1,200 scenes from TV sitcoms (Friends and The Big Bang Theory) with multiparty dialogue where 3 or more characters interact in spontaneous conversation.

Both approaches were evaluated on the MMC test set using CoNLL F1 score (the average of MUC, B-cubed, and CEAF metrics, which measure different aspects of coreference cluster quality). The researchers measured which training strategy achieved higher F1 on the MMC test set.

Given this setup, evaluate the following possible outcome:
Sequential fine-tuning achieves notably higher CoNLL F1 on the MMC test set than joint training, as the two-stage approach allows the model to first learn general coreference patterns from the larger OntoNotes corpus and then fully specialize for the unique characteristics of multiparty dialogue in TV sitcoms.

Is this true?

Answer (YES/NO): YES